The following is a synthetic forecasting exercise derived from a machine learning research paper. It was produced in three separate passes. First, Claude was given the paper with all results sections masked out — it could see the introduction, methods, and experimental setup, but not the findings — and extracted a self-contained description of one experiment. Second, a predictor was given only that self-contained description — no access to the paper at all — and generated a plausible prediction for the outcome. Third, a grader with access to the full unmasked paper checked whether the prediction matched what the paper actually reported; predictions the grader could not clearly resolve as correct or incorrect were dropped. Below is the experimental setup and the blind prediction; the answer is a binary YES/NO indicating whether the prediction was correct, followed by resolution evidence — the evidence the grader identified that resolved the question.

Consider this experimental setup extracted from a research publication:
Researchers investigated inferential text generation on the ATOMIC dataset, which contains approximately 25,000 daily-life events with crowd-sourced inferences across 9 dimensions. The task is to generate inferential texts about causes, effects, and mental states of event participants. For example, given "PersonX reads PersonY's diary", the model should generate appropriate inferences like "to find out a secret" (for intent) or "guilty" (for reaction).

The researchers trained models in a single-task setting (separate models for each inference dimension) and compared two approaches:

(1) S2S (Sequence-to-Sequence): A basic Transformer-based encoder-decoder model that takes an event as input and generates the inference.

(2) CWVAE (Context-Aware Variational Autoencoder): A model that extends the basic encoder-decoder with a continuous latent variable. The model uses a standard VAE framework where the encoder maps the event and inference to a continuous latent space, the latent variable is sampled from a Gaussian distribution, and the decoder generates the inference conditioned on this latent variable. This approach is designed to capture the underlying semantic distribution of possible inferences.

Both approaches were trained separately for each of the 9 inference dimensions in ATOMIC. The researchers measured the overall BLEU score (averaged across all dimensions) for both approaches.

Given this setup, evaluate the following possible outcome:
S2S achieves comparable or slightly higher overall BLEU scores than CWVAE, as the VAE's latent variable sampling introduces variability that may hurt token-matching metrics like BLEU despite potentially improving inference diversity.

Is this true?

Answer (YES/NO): NO